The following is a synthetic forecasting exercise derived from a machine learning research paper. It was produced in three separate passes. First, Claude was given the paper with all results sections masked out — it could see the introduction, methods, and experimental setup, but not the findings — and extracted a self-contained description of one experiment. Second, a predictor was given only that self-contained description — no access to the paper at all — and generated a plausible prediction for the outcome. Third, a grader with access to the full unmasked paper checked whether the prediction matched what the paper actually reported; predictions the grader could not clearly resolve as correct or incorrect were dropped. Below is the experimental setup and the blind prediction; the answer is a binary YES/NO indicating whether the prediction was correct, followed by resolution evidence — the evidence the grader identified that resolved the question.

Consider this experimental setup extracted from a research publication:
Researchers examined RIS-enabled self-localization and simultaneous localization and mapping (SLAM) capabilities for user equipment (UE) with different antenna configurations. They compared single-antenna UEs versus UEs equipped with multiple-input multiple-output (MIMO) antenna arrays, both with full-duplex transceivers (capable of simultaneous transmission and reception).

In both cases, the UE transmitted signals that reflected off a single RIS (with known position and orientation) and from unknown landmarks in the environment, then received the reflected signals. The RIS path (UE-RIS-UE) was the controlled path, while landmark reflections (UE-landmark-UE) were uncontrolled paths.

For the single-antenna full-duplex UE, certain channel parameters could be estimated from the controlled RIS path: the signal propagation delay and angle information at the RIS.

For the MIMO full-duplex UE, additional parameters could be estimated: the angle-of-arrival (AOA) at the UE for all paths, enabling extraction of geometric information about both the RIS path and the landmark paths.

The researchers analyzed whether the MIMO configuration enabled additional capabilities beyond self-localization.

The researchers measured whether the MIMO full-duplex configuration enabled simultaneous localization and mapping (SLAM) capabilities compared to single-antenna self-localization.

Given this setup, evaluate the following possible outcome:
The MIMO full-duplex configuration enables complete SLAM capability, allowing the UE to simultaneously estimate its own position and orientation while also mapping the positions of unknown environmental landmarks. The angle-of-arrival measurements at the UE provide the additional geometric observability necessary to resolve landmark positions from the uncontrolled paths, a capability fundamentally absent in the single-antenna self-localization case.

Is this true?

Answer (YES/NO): YES